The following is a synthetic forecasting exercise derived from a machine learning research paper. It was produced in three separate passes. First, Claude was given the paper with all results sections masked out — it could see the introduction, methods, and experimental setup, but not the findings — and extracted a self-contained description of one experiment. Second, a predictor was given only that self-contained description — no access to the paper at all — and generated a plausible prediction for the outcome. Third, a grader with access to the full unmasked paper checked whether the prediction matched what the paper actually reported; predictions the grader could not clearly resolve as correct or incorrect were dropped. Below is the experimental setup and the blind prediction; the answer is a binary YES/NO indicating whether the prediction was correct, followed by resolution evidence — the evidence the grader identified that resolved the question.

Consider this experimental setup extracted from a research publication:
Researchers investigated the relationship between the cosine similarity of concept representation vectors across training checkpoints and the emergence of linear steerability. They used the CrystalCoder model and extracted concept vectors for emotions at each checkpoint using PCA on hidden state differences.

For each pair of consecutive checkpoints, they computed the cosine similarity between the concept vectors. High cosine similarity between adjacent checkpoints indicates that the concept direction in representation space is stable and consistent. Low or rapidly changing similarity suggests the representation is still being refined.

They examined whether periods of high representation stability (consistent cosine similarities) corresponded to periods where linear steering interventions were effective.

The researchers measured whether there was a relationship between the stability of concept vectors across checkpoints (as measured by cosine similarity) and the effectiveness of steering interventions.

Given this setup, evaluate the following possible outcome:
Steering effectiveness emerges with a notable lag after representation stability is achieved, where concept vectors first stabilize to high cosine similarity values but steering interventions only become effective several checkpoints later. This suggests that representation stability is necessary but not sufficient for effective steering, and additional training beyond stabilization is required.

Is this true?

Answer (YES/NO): NO